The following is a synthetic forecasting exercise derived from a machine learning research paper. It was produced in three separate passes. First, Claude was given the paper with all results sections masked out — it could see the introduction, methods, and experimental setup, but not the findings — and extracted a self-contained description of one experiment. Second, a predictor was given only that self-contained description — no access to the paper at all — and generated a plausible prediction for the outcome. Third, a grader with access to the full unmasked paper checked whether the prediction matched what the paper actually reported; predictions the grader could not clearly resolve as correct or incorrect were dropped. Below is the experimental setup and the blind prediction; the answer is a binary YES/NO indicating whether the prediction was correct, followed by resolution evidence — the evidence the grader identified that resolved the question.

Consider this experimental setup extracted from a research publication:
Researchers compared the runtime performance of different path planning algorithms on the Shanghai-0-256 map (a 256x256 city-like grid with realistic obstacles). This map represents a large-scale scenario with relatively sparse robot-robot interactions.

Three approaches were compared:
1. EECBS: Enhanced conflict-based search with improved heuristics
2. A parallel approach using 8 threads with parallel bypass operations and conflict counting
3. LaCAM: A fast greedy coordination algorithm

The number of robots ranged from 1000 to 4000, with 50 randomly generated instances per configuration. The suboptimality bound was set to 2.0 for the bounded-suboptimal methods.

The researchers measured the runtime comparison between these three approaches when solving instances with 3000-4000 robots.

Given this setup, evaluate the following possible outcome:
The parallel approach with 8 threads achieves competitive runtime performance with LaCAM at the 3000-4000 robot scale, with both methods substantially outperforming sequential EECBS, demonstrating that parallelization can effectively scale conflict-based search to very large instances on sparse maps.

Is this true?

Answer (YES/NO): NO